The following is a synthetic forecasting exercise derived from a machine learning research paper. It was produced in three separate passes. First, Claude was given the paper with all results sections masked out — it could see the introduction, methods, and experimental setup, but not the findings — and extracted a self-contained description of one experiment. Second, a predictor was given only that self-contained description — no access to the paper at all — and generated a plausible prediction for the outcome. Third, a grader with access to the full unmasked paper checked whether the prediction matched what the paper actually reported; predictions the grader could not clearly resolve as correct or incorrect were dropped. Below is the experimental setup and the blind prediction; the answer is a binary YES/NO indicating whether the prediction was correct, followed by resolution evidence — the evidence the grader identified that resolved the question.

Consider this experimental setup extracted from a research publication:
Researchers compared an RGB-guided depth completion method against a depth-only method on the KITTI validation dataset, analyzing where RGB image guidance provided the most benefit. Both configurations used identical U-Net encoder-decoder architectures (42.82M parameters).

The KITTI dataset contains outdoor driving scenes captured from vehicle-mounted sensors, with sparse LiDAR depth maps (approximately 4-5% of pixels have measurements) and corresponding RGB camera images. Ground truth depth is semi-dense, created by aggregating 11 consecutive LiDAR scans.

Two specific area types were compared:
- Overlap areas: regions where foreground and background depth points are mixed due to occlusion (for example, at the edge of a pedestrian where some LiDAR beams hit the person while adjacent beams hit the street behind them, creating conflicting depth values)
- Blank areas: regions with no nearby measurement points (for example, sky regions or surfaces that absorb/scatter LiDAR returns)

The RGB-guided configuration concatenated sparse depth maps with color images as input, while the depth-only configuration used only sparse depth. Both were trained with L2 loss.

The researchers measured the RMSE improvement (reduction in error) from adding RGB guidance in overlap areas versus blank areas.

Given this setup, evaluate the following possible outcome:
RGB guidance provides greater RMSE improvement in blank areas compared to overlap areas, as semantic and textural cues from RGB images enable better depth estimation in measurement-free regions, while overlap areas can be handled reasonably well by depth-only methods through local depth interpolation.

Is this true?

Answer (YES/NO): NO